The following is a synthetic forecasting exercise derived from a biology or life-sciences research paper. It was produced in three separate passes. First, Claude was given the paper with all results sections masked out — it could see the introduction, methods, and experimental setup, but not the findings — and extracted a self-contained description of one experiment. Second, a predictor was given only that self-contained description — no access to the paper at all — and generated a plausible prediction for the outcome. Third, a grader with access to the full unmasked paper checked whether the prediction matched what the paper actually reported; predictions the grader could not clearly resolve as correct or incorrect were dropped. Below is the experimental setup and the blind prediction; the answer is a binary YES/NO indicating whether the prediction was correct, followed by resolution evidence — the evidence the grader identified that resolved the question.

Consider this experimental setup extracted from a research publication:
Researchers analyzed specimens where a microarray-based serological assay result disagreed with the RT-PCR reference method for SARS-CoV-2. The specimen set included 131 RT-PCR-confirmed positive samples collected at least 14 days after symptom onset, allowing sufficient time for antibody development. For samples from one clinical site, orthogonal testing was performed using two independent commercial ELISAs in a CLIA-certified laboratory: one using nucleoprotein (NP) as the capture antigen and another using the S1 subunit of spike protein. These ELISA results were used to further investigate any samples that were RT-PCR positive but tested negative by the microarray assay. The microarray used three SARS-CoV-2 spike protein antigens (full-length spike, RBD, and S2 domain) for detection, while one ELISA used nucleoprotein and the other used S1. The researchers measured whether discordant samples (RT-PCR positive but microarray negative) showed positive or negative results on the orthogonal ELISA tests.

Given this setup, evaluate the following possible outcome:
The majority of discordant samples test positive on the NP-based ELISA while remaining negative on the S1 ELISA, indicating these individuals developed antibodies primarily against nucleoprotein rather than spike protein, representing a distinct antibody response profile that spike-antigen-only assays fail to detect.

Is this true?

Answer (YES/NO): NO